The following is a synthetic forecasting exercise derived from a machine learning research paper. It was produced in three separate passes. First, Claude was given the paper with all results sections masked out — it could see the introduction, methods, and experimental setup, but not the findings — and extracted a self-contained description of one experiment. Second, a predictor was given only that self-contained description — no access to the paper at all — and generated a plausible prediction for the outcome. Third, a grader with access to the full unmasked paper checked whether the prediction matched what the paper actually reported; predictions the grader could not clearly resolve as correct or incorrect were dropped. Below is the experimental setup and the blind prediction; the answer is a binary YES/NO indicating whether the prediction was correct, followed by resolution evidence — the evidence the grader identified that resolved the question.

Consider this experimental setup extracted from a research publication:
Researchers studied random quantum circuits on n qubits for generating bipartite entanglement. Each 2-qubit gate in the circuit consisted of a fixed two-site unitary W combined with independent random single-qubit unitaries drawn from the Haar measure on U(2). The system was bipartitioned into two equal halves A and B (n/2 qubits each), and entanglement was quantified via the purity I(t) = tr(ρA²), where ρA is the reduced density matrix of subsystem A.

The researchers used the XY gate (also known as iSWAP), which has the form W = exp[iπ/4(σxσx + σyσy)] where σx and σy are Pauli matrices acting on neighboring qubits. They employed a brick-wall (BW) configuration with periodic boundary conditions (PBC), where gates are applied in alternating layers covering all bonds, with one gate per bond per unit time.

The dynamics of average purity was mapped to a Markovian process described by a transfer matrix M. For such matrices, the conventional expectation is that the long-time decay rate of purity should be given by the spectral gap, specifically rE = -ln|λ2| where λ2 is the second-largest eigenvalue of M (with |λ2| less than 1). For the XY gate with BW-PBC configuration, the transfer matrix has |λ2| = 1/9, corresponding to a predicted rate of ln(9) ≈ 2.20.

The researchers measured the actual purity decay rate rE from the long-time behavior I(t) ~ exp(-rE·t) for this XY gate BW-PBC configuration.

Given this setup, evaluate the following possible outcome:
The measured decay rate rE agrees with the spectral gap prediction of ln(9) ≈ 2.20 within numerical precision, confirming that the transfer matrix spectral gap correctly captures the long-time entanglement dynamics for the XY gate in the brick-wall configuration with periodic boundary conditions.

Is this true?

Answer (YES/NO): NO